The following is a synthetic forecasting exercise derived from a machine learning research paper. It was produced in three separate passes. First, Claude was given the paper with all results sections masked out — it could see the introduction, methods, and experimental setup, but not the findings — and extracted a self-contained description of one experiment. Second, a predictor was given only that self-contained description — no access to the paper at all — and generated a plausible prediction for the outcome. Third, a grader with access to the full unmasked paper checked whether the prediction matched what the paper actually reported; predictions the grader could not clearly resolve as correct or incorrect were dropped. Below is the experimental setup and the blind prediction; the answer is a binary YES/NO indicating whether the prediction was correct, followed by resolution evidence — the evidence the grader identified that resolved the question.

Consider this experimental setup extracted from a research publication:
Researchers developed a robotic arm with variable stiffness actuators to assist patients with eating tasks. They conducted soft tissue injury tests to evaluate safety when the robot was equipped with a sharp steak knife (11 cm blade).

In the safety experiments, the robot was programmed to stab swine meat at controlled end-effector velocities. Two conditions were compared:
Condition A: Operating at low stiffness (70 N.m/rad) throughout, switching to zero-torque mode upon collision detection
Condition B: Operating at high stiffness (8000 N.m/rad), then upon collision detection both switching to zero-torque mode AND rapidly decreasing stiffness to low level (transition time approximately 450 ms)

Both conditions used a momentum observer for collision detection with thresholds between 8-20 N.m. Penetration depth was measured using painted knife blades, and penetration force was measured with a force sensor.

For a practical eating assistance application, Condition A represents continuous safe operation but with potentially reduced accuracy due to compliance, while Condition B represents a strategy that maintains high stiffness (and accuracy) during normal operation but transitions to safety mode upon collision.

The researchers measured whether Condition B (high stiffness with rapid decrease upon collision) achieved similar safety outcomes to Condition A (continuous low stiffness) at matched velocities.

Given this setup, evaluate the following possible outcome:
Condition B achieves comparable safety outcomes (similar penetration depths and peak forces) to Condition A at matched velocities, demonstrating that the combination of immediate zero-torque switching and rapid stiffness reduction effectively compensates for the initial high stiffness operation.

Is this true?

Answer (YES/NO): NO